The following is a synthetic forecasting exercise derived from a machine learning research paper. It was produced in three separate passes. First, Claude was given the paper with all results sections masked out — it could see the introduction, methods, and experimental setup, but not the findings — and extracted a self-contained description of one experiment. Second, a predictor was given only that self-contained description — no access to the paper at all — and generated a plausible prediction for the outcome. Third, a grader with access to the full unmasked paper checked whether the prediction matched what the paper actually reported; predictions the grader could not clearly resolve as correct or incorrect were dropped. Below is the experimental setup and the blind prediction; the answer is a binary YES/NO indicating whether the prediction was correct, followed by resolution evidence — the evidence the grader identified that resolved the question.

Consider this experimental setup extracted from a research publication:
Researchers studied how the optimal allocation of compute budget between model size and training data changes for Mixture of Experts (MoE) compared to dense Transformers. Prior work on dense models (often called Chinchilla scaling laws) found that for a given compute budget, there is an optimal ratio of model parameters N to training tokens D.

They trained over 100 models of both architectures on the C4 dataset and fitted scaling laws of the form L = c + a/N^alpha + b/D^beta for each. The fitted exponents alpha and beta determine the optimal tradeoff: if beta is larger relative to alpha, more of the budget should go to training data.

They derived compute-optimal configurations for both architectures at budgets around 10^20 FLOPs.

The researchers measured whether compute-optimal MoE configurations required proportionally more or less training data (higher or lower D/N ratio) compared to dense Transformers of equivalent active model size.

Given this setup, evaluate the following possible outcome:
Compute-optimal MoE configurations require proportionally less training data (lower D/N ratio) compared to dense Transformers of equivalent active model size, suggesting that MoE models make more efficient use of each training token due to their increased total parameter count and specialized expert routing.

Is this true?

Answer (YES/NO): NO